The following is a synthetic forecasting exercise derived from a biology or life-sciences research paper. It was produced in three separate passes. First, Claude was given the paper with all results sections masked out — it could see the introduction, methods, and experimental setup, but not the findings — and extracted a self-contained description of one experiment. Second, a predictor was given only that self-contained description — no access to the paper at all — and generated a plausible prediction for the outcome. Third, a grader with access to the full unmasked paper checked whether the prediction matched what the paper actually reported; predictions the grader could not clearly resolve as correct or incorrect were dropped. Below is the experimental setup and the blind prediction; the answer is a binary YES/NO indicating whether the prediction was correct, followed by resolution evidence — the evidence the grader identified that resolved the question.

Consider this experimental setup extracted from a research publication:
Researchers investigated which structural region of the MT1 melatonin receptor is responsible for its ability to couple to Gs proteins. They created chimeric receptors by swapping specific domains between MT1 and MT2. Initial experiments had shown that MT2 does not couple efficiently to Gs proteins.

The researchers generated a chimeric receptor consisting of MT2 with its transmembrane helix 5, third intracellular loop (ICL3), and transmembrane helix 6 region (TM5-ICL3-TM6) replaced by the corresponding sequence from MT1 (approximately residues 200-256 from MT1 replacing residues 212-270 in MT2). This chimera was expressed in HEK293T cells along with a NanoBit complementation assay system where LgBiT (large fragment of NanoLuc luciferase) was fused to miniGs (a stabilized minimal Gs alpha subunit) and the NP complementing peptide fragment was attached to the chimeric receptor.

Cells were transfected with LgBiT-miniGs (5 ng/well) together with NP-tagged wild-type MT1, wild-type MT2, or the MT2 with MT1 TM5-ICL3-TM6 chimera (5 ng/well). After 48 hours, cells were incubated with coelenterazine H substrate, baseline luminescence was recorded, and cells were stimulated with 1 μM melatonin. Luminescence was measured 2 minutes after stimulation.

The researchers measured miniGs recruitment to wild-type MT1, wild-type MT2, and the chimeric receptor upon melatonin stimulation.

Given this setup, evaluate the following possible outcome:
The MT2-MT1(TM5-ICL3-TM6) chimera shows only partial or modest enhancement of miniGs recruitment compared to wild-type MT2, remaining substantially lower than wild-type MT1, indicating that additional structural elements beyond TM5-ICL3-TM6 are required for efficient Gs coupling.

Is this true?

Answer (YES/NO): NO